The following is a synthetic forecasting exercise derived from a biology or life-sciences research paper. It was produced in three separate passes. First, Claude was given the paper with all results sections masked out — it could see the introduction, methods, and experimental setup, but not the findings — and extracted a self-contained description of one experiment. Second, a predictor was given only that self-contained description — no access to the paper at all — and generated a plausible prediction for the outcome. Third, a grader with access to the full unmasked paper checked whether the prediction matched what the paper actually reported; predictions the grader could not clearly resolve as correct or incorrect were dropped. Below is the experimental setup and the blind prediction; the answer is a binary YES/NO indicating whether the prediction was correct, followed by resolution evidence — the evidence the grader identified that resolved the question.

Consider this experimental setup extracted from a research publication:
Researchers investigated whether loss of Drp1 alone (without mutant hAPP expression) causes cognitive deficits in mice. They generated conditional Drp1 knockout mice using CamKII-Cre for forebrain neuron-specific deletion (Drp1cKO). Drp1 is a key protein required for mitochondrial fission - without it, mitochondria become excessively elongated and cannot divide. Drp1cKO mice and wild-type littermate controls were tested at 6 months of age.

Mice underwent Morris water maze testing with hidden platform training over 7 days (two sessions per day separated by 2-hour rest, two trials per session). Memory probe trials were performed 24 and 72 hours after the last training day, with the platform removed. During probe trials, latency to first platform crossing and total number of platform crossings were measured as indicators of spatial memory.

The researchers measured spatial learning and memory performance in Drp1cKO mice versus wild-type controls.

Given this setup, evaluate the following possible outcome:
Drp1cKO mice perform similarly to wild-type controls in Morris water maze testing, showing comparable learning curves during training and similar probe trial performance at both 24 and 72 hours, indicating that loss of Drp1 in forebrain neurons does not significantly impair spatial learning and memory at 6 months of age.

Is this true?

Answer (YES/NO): NO